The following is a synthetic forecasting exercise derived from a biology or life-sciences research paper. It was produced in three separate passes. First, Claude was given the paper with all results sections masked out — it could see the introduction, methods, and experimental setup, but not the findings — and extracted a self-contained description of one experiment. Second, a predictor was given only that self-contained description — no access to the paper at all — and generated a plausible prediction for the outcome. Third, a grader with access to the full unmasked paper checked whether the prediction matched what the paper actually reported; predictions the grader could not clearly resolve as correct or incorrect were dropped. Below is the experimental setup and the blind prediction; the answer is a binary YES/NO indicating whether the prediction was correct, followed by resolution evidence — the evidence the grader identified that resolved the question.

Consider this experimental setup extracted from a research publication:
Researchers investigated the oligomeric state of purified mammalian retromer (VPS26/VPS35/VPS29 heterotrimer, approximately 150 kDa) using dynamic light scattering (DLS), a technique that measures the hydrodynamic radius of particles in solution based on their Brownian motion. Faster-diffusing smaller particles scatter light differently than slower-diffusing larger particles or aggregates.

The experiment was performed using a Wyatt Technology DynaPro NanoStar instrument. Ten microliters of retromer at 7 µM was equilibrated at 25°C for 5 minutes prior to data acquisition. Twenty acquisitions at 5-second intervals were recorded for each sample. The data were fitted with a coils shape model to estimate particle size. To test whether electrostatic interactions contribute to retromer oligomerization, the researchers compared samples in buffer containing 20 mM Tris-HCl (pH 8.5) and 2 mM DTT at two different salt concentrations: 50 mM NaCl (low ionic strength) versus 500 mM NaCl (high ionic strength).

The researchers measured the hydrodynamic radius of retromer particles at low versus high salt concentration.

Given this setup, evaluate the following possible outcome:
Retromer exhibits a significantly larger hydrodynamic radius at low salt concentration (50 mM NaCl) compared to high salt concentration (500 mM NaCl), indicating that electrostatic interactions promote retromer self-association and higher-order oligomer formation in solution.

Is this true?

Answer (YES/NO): YES